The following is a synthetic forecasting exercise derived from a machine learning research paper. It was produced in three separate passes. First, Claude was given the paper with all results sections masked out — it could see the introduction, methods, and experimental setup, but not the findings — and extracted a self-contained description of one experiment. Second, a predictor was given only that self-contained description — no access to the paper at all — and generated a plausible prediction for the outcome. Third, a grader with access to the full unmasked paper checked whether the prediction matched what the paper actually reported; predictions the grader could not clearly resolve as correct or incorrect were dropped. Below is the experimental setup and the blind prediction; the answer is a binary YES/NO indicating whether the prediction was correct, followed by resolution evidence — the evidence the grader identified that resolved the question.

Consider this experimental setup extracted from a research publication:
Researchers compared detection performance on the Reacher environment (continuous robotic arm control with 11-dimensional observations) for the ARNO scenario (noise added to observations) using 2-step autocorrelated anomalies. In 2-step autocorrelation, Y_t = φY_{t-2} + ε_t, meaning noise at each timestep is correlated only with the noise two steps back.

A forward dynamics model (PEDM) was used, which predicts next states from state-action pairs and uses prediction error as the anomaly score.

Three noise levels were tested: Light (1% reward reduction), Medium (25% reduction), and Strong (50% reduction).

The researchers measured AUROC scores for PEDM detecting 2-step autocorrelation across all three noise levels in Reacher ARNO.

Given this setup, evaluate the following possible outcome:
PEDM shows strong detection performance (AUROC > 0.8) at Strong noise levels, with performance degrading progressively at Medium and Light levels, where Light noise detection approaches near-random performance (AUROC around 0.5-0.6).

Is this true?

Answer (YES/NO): NO